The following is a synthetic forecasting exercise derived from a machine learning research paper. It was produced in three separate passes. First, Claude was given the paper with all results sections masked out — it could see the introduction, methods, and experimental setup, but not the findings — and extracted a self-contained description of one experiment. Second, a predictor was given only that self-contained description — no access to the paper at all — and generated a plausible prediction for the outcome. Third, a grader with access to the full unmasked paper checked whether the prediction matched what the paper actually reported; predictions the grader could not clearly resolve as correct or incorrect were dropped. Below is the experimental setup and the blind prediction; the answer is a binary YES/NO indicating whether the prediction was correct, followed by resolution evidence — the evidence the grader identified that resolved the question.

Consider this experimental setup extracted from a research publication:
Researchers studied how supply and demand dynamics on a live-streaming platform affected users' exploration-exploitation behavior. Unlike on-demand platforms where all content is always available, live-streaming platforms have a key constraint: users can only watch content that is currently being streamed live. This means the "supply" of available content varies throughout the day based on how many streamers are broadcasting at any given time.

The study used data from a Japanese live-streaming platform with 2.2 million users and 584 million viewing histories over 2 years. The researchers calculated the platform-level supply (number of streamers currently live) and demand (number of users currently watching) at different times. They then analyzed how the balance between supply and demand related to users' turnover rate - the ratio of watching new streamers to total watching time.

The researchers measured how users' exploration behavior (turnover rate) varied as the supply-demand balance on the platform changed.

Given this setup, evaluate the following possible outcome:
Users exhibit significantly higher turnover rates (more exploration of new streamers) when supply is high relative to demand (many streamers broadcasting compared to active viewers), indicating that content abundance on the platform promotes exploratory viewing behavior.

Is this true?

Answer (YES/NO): NO